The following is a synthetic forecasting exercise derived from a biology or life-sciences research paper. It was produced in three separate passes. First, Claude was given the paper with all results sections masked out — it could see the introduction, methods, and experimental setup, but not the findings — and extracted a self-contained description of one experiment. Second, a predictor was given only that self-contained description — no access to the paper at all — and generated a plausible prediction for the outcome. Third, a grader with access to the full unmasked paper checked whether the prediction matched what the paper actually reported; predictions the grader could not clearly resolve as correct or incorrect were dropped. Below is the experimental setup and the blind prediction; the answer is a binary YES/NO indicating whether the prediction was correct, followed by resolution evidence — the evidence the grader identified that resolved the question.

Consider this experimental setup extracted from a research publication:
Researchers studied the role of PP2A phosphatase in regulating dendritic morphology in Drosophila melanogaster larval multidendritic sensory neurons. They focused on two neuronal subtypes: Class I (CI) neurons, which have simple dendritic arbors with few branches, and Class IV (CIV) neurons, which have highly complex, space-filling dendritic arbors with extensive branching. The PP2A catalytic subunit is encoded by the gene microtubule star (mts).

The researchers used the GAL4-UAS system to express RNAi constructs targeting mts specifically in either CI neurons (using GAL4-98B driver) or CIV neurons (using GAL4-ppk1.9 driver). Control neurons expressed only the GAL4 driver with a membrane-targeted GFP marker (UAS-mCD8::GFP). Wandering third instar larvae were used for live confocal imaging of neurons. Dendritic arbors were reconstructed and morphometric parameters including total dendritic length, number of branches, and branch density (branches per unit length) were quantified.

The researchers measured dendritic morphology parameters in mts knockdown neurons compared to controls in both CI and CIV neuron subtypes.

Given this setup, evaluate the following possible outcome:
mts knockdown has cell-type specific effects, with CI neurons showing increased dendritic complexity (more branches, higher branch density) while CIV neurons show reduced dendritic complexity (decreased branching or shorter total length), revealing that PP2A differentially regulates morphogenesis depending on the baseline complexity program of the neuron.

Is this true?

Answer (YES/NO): YES